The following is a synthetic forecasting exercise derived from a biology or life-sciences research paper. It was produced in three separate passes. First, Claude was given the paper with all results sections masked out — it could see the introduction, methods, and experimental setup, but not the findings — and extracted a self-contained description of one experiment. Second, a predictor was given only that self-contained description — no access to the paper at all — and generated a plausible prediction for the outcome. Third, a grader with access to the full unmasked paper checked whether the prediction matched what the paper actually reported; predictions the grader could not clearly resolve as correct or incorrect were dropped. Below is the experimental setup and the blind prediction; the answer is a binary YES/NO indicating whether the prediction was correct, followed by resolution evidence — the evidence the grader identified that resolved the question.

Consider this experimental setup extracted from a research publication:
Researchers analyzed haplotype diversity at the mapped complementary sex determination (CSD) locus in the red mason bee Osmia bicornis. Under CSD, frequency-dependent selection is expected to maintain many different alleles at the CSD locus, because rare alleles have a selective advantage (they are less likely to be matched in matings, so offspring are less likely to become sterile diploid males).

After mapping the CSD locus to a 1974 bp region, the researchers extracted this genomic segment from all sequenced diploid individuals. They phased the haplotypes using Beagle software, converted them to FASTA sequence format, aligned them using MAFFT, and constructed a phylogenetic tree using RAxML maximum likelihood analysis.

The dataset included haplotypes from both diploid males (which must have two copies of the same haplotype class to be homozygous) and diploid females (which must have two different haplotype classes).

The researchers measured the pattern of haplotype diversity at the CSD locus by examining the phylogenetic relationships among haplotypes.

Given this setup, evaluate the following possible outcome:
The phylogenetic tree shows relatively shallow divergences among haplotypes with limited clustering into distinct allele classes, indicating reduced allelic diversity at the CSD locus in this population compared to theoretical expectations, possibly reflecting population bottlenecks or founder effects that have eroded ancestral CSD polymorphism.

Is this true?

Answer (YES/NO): NO